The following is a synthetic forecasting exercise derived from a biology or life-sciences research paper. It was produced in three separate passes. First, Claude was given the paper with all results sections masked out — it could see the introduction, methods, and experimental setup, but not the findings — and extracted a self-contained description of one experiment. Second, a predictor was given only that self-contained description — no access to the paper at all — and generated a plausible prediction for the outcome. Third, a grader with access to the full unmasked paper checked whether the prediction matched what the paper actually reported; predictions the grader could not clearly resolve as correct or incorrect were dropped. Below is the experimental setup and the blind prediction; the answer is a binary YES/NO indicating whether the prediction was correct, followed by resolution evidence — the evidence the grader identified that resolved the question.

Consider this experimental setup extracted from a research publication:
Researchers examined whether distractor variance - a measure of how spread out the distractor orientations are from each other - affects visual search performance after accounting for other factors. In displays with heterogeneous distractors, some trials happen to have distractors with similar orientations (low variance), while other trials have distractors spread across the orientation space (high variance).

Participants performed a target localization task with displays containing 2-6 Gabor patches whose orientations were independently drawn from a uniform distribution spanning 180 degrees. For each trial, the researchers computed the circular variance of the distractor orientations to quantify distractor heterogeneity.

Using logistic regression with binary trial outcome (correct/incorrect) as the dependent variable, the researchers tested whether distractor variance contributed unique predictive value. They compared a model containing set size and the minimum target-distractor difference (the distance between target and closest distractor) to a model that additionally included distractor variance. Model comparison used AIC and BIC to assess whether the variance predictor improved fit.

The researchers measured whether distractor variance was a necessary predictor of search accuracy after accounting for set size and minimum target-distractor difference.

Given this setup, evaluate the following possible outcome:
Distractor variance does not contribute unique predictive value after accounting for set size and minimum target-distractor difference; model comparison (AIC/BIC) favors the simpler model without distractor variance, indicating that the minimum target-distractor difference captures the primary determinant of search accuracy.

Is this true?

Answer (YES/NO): YES